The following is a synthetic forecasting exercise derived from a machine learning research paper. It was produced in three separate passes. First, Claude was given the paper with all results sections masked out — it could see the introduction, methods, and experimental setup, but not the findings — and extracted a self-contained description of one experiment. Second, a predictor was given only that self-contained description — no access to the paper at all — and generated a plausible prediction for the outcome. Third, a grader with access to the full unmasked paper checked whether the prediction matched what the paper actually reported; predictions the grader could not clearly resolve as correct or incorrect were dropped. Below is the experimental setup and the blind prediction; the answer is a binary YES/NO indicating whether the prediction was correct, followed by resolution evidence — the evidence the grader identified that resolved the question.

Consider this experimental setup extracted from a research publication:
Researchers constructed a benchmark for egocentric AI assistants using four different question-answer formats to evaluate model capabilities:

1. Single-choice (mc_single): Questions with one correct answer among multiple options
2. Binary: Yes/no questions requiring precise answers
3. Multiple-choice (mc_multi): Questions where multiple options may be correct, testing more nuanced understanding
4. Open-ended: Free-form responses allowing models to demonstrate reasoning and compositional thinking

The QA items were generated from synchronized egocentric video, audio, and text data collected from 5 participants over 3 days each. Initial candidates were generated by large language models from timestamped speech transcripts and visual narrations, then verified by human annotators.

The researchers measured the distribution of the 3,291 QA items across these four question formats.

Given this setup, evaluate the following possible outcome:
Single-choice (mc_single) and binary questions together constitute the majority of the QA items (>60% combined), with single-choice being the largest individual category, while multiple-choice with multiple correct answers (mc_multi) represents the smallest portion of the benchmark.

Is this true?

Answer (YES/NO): NO